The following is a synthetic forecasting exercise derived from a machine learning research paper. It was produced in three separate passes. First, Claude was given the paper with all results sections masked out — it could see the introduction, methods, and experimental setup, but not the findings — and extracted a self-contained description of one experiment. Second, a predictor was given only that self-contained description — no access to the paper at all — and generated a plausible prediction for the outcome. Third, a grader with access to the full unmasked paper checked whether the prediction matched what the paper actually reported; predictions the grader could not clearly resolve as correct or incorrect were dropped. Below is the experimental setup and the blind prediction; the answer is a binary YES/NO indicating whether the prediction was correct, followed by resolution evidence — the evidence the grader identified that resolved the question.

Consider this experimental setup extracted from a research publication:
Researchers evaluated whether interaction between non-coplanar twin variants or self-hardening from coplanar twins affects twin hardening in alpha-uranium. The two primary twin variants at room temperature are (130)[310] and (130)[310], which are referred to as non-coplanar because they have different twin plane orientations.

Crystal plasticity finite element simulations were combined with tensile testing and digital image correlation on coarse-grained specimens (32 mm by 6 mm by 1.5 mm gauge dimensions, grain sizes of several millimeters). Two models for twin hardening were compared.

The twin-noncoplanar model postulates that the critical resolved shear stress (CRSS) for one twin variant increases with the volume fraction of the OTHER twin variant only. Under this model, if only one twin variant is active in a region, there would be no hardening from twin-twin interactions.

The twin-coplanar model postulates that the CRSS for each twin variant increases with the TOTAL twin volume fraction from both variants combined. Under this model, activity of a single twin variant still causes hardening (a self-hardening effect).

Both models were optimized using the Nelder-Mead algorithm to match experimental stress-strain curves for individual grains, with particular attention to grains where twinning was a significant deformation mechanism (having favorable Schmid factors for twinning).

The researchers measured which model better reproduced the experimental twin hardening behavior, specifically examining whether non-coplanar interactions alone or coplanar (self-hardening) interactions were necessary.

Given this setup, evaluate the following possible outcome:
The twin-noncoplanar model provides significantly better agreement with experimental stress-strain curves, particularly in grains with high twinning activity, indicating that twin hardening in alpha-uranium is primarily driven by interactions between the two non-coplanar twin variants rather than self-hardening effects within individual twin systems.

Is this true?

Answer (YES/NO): NO